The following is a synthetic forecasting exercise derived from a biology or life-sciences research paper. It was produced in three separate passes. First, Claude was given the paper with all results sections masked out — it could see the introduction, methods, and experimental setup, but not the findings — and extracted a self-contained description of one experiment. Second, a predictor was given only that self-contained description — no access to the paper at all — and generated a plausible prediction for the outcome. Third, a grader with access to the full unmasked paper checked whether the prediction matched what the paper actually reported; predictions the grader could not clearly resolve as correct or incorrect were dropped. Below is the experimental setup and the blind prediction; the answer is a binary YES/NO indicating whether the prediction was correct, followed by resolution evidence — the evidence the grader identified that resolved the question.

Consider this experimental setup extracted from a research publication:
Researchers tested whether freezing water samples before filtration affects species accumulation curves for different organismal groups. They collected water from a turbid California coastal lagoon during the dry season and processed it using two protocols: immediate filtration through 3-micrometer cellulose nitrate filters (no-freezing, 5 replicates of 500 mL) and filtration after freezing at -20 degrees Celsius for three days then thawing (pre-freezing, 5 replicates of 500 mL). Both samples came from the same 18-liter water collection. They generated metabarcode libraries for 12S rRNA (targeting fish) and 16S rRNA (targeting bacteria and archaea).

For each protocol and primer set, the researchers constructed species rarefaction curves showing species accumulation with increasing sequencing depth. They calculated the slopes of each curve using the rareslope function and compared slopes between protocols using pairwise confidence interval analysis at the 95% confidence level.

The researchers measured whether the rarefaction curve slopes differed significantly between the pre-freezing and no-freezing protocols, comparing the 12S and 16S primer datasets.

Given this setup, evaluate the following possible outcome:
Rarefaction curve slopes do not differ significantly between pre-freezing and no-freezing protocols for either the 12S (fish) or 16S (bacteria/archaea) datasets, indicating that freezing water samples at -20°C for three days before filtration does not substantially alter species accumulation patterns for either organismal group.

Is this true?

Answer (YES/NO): NO